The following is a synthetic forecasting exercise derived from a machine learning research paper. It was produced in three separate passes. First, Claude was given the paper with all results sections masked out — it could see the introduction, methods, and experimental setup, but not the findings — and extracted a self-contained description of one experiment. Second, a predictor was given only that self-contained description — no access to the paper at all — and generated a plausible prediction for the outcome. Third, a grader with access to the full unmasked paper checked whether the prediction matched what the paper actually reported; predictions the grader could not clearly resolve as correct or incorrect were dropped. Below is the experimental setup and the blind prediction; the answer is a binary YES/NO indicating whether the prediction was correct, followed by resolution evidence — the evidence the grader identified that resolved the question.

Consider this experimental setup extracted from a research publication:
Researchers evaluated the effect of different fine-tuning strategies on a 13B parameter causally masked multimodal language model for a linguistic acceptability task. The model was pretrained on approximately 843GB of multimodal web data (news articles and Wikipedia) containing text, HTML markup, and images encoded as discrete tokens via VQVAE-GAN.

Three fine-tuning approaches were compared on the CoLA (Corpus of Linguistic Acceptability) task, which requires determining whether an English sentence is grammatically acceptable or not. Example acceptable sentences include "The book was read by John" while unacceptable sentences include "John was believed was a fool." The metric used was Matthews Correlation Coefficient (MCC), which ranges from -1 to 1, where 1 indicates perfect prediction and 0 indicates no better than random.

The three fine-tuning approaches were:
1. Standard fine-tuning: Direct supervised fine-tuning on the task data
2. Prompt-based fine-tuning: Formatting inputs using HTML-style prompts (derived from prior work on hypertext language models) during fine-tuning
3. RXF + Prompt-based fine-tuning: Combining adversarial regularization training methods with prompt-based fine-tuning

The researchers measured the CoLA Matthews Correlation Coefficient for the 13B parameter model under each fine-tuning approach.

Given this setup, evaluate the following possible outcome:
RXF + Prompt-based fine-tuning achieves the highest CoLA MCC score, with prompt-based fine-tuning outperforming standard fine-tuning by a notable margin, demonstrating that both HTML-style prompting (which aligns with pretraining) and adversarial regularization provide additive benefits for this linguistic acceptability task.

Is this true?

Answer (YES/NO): NO